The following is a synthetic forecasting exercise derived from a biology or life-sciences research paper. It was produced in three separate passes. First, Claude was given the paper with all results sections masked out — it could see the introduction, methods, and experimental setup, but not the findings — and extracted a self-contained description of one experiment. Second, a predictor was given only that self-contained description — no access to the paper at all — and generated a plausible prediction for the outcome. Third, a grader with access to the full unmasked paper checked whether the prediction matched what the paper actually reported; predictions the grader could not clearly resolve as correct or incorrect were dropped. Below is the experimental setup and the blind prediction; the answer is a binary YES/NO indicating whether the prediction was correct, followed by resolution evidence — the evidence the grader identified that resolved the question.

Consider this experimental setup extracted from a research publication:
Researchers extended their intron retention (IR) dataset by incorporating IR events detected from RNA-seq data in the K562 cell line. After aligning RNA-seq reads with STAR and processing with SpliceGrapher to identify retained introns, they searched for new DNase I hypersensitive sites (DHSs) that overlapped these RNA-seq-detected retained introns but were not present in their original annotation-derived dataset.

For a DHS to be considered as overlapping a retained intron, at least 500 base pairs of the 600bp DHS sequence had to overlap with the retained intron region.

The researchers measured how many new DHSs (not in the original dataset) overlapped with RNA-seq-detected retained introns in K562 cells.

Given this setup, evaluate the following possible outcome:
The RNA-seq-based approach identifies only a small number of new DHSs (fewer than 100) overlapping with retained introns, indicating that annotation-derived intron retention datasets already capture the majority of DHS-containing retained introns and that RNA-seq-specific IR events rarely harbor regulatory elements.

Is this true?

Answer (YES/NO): NO